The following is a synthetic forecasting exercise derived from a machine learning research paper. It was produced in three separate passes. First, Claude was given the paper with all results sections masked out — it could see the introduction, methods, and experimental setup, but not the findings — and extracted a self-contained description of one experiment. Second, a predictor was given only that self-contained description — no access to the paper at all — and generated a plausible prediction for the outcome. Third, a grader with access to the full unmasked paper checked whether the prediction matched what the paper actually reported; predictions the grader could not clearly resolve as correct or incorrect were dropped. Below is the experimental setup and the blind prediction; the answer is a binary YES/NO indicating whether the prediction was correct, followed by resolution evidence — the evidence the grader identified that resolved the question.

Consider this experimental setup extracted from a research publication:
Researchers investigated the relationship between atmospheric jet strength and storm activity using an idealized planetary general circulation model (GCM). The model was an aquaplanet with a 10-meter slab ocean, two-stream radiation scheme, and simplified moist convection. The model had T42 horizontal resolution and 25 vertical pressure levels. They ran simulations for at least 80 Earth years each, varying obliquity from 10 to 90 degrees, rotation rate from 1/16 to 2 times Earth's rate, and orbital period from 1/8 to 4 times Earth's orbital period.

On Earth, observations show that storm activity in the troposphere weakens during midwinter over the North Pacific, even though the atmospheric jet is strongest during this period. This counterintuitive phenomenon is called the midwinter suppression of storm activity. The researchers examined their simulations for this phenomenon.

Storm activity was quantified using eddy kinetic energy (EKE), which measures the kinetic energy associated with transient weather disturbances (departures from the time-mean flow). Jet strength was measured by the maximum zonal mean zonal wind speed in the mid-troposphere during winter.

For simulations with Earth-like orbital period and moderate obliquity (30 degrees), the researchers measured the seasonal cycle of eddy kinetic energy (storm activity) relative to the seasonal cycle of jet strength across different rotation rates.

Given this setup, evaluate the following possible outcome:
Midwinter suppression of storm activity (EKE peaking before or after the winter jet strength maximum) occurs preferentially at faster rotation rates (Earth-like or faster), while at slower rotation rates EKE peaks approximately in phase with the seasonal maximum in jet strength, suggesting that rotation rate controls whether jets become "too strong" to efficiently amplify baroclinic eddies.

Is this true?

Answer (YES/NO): NO